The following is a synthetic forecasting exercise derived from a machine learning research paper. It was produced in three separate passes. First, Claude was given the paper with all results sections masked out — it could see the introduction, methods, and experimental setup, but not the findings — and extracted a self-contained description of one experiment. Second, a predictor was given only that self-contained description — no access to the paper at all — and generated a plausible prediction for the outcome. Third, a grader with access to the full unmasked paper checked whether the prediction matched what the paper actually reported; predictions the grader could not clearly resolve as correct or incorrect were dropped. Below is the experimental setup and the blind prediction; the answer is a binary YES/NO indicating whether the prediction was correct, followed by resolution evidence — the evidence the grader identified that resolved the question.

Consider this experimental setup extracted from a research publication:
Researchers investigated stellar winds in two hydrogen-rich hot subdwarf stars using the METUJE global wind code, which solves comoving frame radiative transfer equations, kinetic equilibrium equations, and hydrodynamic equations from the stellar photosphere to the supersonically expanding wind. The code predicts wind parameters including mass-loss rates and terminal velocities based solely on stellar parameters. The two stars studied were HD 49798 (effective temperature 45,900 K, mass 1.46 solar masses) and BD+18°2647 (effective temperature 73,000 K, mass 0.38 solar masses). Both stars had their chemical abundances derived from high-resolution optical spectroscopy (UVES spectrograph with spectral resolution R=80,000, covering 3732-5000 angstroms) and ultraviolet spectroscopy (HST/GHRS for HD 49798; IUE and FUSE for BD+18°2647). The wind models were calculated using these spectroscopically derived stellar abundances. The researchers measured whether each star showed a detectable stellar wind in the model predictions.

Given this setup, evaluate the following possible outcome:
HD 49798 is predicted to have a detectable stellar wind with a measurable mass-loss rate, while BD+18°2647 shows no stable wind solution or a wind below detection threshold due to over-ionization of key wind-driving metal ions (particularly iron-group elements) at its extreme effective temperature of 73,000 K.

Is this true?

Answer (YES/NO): NO